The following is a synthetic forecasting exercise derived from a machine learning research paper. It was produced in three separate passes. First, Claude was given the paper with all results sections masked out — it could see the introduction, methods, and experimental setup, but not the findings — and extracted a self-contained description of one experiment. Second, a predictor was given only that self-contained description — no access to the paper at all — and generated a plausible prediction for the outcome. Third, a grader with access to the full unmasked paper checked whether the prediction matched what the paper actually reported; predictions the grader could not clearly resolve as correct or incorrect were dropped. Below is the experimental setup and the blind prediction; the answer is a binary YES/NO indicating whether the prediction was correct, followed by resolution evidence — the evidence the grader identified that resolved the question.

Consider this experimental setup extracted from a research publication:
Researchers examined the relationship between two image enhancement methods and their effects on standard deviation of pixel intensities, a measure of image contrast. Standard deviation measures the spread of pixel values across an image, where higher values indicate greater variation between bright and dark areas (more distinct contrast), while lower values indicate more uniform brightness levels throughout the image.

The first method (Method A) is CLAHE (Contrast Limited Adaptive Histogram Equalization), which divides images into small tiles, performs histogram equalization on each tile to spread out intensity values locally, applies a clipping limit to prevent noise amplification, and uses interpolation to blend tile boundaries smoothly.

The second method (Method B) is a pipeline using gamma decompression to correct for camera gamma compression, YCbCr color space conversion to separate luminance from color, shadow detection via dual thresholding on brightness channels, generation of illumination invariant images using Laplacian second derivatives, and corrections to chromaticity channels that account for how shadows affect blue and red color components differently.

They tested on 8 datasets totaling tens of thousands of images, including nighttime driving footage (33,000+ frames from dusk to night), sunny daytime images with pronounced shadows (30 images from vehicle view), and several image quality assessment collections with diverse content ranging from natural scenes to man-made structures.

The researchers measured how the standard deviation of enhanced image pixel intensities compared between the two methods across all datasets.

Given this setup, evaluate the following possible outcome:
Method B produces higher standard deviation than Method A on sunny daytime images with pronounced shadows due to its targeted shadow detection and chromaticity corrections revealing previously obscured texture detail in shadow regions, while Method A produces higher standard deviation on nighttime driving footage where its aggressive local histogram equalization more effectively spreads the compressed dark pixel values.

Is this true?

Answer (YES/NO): NO